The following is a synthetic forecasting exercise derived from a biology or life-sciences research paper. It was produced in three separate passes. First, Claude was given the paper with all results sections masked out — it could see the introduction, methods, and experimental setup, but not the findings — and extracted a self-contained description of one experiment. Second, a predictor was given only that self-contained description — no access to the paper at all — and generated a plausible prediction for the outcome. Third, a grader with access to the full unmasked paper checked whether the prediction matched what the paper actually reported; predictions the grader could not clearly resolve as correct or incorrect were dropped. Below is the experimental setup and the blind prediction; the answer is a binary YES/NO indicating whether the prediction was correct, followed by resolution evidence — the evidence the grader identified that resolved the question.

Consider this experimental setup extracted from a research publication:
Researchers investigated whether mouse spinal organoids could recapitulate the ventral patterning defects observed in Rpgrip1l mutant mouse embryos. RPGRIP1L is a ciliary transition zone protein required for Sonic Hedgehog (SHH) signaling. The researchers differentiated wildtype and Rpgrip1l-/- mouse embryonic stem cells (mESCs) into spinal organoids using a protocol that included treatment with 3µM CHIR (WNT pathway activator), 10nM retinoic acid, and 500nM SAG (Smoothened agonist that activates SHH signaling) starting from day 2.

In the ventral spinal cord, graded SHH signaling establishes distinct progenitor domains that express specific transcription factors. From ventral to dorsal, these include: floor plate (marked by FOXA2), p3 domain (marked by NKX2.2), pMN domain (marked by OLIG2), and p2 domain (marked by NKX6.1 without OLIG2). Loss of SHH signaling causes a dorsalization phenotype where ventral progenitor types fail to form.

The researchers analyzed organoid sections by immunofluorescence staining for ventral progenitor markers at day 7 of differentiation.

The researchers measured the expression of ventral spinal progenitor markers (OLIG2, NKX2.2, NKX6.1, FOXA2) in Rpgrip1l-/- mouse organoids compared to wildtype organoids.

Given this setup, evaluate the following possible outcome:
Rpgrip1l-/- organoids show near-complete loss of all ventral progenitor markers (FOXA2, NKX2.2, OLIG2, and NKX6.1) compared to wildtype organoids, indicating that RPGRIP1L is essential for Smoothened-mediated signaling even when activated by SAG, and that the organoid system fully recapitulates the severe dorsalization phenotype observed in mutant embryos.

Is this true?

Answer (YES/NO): NO